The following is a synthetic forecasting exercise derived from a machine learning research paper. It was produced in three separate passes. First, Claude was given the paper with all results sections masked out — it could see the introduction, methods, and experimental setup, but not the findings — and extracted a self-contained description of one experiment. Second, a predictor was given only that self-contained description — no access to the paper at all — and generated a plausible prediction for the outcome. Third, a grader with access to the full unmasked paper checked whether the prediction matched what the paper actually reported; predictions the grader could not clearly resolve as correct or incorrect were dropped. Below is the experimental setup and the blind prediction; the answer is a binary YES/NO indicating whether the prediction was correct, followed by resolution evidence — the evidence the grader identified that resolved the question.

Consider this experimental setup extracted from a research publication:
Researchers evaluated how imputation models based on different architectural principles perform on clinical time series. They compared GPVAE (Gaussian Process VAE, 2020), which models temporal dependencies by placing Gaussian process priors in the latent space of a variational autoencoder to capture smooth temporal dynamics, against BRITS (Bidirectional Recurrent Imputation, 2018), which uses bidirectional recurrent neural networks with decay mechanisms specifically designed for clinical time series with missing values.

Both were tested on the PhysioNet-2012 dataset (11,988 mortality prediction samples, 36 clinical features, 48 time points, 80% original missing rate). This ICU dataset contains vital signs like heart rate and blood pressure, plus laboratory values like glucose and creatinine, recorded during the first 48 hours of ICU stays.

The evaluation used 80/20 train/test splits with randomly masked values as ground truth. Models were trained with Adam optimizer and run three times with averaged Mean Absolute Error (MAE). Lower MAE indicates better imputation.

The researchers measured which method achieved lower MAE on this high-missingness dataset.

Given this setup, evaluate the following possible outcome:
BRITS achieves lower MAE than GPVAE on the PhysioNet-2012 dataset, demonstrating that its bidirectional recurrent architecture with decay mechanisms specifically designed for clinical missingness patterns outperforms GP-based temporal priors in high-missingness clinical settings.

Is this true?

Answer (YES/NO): YES